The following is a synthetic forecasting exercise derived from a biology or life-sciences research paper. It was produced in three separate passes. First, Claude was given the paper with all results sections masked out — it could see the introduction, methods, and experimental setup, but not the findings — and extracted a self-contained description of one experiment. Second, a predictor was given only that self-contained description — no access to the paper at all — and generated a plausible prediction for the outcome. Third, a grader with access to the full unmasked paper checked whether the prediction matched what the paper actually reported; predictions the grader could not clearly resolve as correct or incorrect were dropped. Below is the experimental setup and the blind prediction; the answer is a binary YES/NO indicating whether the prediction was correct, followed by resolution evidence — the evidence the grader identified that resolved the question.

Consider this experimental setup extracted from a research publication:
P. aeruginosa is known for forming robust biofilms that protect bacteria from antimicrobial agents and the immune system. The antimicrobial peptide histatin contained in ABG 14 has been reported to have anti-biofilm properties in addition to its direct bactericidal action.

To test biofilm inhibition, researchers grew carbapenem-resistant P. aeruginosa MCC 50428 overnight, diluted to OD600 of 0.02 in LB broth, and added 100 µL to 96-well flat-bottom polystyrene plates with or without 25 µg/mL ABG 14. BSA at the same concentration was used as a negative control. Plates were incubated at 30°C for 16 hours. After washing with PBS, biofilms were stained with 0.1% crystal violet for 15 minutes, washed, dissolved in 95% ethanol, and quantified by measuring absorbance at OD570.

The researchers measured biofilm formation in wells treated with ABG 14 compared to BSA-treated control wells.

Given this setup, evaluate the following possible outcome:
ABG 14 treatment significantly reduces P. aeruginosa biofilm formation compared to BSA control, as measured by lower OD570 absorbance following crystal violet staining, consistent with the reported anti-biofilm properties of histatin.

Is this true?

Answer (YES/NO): YES